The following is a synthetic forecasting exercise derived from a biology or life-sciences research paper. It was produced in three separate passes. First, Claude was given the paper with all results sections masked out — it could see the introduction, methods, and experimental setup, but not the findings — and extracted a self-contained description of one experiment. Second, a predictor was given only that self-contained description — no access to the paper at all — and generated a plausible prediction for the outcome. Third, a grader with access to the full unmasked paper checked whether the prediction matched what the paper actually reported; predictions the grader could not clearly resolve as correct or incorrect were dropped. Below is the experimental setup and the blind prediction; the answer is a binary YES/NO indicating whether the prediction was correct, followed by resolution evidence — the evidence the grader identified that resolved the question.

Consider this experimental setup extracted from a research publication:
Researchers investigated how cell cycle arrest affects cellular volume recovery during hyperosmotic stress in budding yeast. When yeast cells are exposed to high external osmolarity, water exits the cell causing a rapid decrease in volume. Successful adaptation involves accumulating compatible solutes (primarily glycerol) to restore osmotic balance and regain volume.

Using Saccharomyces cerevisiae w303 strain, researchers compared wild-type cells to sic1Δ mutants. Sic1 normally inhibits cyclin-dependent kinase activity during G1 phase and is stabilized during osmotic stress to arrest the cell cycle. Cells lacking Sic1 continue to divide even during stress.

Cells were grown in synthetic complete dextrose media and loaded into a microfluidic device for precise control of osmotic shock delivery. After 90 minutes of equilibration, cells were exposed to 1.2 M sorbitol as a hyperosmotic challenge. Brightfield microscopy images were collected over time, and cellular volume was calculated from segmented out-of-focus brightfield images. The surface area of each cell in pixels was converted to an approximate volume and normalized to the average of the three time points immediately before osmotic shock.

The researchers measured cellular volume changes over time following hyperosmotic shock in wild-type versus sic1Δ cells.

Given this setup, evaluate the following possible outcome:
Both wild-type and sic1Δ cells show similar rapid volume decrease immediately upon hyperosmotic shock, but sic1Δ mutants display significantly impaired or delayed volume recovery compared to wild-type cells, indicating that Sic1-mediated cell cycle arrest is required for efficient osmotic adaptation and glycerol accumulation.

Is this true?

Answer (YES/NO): NO